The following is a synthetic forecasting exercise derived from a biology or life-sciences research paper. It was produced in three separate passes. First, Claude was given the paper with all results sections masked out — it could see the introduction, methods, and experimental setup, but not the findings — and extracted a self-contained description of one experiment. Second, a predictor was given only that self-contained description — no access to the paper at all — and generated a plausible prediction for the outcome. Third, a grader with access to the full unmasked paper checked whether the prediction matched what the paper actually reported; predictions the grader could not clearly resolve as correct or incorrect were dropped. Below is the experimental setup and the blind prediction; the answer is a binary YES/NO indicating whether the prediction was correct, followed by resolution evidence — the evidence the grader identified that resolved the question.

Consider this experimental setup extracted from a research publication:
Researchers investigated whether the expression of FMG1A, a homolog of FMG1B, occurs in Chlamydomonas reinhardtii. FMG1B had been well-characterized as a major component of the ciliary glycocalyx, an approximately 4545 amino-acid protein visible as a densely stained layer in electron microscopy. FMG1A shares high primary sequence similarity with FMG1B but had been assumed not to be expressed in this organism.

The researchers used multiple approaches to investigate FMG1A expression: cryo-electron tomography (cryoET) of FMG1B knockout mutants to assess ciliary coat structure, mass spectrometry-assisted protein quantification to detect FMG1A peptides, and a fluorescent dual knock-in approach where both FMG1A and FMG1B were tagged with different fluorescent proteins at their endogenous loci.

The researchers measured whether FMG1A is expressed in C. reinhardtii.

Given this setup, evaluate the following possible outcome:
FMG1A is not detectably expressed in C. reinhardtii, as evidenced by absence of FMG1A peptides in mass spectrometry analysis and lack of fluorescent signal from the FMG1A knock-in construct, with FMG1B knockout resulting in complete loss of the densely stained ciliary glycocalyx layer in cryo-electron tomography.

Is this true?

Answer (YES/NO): NO